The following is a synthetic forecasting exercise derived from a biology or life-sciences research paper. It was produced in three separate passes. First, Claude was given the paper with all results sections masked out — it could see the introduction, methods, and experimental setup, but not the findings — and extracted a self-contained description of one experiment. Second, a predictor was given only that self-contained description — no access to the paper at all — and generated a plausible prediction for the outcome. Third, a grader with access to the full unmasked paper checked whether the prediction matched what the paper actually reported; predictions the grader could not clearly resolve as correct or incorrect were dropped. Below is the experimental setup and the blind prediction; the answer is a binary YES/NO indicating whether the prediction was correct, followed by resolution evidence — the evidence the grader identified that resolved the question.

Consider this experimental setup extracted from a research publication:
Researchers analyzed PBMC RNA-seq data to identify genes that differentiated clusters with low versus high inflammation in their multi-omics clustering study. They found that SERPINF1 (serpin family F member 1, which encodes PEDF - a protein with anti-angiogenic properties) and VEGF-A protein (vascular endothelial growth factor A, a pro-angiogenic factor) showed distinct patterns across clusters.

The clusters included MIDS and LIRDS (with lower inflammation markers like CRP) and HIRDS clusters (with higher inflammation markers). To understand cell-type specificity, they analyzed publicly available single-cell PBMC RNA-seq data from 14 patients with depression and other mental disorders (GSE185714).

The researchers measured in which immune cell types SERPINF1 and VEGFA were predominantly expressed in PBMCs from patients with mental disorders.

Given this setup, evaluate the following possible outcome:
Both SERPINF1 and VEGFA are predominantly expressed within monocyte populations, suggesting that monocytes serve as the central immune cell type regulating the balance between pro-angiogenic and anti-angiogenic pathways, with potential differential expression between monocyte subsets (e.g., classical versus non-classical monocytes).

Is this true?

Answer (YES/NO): NO